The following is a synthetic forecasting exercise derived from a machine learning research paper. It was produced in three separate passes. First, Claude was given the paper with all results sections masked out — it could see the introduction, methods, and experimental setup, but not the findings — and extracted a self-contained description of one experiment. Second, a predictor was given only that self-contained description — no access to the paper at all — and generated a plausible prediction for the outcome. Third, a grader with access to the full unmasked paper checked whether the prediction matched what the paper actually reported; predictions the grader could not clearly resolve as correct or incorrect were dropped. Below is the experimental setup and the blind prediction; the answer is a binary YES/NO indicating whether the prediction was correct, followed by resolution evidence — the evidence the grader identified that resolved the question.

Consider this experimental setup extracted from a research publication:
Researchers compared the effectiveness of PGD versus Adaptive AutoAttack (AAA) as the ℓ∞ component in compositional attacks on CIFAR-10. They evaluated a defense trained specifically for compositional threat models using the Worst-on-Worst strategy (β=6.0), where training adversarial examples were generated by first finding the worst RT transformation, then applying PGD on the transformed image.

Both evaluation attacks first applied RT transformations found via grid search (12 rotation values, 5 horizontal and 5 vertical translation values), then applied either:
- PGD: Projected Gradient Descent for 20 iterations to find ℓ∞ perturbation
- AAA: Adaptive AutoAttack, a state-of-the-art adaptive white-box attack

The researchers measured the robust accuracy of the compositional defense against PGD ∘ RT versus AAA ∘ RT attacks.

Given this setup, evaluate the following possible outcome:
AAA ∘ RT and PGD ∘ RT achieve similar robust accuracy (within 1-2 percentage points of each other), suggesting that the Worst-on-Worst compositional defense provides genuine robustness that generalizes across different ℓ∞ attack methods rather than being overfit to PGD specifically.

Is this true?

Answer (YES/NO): NO